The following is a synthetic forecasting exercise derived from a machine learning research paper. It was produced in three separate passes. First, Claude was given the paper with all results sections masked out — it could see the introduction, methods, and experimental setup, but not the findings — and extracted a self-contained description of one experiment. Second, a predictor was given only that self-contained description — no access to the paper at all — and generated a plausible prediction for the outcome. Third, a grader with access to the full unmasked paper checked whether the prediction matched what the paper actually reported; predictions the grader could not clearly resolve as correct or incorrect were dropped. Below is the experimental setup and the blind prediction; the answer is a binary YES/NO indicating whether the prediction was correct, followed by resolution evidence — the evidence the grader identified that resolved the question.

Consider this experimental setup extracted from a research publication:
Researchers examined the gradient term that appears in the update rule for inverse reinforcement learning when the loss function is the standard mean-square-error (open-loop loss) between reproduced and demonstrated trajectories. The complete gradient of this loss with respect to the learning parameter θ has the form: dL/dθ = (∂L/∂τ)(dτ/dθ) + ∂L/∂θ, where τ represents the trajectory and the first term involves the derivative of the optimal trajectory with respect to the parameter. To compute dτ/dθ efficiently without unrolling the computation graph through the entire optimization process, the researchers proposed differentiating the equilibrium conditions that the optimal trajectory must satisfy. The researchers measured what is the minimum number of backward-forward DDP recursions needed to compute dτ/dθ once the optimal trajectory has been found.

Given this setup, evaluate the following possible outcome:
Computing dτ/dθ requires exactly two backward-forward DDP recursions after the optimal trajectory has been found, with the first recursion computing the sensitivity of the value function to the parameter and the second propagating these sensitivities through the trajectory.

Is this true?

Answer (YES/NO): NO